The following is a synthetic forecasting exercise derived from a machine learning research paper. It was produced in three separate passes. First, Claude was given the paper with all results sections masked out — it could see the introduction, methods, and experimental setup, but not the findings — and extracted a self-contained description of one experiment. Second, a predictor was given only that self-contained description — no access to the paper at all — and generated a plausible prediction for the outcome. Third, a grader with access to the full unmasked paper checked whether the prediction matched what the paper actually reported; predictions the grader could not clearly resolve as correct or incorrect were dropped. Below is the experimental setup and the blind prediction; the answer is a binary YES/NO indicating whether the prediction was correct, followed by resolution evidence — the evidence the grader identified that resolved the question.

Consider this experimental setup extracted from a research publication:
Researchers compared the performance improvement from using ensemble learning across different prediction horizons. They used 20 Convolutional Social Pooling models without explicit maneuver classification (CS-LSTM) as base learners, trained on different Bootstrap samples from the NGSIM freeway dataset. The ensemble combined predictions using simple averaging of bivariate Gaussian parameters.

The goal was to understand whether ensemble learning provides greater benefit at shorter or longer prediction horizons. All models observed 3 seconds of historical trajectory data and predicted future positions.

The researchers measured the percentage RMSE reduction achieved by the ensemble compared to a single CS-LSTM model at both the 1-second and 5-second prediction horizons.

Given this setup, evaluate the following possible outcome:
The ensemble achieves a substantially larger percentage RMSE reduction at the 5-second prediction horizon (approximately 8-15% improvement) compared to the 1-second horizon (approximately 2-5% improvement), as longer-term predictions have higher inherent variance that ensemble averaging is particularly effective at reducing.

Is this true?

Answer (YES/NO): NO